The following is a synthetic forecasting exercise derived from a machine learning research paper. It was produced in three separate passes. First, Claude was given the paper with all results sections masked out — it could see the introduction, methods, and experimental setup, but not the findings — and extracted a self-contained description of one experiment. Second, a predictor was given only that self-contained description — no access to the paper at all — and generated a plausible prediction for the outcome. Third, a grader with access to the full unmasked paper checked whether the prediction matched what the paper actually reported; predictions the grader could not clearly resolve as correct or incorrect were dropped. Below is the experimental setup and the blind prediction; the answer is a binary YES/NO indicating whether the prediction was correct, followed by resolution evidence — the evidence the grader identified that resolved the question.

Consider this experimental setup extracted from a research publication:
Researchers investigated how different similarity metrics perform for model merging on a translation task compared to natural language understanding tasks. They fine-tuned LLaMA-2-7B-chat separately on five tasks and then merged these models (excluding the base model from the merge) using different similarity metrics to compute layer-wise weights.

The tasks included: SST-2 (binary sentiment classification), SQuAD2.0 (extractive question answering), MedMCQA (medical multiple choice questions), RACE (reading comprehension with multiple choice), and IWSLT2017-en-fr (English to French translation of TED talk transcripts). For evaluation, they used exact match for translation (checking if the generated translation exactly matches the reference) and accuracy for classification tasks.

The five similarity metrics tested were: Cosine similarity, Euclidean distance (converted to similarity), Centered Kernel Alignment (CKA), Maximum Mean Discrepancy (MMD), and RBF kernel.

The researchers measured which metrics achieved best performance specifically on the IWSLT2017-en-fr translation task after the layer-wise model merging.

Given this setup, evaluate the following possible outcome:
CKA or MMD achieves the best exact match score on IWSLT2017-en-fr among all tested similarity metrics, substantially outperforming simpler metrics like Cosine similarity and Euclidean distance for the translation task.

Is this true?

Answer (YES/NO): NO